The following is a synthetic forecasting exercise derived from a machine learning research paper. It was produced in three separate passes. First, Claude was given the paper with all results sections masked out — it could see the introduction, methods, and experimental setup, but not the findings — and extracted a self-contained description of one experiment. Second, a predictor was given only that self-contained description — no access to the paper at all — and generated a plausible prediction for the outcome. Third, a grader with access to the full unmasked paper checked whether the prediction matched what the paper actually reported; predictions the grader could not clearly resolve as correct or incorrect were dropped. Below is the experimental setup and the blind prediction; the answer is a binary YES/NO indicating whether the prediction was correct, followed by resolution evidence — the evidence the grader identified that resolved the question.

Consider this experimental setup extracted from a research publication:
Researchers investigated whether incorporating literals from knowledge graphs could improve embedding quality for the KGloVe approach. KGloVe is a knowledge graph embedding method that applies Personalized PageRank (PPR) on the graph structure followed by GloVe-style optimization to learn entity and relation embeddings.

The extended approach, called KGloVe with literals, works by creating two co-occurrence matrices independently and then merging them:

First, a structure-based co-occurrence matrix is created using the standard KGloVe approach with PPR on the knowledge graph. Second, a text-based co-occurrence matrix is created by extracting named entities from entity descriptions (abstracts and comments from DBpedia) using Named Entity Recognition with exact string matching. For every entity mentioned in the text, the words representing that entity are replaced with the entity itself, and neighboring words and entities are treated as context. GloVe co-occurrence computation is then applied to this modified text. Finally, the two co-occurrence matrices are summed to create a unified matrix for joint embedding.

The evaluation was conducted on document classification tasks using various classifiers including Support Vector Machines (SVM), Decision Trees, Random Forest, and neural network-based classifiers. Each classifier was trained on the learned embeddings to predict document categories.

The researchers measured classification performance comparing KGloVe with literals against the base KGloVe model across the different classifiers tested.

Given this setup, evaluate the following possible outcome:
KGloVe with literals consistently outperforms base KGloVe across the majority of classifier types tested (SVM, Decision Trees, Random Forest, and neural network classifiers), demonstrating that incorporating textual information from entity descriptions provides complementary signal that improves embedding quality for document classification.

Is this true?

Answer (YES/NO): NO